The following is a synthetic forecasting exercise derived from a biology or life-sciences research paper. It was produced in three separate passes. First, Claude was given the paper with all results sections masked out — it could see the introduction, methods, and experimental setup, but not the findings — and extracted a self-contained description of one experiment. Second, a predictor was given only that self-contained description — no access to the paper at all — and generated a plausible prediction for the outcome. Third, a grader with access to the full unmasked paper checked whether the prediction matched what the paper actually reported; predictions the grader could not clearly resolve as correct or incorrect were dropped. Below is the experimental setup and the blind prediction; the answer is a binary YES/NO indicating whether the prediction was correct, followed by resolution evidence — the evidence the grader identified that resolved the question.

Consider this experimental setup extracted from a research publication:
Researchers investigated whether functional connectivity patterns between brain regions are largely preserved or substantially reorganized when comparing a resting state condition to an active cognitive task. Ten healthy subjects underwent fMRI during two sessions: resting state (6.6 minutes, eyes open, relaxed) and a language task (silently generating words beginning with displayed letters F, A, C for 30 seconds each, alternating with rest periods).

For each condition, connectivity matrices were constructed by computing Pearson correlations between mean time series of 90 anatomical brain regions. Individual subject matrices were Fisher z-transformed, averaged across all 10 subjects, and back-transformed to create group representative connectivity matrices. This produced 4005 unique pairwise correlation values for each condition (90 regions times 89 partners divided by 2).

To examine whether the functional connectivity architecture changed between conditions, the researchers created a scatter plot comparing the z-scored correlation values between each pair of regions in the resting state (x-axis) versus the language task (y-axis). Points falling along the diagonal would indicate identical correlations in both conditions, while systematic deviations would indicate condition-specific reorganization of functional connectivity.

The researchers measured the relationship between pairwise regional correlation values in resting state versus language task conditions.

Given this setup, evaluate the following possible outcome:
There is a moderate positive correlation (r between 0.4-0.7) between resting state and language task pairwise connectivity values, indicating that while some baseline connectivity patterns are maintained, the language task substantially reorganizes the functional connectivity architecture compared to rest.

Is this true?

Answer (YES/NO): NO